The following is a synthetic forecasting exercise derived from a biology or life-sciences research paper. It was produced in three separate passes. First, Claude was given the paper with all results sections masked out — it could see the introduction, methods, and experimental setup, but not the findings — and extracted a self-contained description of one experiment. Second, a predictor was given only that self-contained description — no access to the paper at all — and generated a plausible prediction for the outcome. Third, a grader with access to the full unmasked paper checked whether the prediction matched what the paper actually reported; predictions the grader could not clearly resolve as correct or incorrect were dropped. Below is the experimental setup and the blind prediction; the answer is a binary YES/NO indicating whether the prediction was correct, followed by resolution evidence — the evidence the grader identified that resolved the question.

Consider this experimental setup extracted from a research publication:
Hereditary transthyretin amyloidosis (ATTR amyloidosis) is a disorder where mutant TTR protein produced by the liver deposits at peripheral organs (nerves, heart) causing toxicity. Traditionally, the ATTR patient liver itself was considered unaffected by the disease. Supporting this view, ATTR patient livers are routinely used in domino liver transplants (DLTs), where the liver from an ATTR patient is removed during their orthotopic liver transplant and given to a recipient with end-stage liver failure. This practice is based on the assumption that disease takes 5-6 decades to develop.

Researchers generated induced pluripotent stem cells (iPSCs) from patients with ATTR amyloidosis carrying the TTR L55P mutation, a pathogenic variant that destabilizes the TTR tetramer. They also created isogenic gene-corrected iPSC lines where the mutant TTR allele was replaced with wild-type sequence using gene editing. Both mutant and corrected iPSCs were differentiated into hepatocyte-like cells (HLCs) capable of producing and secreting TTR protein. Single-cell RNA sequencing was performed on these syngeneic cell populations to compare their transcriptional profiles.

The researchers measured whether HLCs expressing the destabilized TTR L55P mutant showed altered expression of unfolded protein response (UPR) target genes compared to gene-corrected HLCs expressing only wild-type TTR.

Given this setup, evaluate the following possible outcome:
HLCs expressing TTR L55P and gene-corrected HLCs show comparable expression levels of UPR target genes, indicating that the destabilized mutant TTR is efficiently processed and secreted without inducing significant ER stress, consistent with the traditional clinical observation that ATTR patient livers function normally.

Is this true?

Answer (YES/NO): NO